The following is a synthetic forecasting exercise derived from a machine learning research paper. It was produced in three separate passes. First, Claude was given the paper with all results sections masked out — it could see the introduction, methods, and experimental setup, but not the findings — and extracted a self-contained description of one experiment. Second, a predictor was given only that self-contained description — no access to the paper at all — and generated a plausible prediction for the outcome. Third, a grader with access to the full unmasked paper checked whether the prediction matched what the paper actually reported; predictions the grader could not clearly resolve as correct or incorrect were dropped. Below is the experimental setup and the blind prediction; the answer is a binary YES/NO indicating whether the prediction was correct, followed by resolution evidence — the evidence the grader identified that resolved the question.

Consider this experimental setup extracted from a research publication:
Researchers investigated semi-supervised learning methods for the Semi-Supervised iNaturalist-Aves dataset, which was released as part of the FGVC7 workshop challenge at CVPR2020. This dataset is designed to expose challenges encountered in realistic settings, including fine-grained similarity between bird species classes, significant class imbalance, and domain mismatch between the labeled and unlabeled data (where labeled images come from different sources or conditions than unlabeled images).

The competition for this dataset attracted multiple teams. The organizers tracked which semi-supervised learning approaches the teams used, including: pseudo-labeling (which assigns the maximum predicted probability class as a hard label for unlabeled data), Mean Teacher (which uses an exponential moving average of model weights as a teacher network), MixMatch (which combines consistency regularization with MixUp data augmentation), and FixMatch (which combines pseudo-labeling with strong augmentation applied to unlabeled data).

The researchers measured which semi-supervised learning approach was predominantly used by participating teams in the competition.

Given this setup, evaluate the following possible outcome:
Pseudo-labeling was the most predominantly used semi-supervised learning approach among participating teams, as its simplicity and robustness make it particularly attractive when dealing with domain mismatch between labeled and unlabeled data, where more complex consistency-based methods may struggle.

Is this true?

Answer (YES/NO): YES